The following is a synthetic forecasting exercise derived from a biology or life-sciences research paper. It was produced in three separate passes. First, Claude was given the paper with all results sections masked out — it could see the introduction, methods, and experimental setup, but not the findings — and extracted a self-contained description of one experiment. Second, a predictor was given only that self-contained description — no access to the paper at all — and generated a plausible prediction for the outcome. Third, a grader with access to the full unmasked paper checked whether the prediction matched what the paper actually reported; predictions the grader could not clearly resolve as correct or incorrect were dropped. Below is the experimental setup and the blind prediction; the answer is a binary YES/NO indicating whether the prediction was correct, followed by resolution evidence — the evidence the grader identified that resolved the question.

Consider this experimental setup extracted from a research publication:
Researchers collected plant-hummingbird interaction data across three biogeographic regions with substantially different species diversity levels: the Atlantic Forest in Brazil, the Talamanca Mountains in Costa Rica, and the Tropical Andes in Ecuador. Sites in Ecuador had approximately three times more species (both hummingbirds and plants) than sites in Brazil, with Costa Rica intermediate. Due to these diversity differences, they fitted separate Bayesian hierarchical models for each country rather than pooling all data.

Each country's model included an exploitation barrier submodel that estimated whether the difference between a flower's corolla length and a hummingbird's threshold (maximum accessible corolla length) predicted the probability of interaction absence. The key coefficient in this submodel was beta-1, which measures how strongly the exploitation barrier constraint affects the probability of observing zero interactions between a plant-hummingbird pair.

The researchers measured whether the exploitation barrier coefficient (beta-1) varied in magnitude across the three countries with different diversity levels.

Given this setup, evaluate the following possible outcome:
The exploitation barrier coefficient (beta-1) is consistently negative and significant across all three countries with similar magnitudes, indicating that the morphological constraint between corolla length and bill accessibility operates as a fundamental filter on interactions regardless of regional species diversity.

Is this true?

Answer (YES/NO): YES